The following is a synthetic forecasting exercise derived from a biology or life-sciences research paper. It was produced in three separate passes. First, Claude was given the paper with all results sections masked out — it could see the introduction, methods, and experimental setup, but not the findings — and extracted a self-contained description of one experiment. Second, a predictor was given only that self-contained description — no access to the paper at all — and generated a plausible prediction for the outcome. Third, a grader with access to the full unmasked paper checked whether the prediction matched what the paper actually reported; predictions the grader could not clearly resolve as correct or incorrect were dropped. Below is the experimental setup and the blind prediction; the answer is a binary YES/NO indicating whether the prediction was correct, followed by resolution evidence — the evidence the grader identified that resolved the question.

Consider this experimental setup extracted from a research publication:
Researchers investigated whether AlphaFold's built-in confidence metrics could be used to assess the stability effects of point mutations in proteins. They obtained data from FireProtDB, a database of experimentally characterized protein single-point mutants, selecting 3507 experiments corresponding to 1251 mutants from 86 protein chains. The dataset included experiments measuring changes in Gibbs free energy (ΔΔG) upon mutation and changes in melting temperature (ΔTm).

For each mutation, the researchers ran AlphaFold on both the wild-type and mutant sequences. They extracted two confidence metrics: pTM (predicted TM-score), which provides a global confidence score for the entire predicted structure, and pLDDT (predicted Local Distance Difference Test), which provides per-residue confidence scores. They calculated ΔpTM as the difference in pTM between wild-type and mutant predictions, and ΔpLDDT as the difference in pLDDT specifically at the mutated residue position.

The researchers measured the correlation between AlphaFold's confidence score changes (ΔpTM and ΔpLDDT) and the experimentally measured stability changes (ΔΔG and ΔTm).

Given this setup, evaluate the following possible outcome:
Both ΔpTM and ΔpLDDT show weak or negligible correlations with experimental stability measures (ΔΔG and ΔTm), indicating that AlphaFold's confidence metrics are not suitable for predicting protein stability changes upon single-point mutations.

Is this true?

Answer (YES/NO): YES